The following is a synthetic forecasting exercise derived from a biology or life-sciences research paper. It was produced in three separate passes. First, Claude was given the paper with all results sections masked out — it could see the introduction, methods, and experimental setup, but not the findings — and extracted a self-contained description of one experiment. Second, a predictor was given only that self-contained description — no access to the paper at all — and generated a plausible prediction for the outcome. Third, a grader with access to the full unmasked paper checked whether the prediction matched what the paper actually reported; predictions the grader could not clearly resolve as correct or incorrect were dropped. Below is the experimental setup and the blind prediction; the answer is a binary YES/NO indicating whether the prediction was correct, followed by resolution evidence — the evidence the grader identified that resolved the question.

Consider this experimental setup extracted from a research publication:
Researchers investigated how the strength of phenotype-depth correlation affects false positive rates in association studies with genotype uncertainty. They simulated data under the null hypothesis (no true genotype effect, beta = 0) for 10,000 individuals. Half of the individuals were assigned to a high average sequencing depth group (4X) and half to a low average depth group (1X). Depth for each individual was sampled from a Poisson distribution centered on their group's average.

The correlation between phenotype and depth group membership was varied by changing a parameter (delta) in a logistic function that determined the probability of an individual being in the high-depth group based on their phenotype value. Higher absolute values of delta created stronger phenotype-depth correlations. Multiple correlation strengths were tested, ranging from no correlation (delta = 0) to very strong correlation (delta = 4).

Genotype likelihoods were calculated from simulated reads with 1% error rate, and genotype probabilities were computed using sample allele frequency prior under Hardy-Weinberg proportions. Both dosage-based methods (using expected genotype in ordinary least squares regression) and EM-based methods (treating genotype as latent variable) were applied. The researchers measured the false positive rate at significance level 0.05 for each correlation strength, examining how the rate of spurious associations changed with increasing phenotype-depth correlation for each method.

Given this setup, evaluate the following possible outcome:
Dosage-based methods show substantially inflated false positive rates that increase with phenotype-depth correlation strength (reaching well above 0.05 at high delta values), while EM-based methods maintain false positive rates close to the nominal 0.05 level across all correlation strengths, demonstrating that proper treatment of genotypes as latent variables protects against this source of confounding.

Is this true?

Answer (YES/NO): NO